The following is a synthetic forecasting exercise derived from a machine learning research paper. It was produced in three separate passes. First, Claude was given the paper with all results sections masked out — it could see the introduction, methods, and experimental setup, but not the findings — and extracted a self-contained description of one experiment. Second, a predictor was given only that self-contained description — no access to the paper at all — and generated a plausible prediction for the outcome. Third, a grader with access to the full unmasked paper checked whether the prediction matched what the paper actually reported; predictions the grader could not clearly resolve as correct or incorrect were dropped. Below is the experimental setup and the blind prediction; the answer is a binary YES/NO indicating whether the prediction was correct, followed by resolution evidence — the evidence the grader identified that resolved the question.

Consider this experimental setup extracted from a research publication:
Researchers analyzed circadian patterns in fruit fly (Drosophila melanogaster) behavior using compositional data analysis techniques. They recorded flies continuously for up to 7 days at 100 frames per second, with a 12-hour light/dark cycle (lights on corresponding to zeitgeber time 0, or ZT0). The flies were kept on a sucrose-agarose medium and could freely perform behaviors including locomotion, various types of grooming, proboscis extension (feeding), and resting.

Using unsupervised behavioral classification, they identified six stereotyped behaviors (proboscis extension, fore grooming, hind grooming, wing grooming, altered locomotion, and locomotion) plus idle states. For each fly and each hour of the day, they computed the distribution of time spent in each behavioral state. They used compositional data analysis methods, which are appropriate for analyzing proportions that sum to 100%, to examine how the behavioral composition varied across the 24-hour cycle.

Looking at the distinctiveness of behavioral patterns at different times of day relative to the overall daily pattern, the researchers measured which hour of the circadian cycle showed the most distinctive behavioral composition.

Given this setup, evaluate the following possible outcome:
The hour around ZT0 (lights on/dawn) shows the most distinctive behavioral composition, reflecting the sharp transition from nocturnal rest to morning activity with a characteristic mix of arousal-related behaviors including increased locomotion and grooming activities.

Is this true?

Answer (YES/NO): YES